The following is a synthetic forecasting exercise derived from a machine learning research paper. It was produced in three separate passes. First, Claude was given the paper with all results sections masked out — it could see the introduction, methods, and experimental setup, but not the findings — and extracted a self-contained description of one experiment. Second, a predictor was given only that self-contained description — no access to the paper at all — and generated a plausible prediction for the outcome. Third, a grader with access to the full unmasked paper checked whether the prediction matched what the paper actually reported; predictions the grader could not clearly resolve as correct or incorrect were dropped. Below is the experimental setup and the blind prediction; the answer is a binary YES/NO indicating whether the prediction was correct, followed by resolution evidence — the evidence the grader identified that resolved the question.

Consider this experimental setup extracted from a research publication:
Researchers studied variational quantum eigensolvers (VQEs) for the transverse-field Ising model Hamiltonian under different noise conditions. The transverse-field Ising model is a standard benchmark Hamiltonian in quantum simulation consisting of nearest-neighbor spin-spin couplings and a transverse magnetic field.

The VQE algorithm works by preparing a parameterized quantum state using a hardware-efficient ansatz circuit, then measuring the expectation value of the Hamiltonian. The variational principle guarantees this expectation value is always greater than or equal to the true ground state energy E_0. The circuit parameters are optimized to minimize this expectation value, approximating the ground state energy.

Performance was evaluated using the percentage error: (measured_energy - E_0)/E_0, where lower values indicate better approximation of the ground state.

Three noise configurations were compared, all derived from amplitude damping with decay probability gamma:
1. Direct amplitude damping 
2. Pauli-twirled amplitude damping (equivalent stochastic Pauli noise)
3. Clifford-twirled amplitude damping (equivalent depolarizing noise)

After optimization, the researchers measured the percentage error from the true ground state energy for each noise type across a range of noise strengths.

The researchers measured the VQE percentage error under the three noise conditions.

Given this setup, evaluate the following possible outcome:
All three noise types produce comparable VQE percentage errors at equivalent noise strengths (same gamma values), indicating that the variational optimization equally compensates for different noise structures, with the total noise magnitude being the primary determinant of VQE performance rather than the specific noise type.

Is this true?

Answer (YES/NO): NO